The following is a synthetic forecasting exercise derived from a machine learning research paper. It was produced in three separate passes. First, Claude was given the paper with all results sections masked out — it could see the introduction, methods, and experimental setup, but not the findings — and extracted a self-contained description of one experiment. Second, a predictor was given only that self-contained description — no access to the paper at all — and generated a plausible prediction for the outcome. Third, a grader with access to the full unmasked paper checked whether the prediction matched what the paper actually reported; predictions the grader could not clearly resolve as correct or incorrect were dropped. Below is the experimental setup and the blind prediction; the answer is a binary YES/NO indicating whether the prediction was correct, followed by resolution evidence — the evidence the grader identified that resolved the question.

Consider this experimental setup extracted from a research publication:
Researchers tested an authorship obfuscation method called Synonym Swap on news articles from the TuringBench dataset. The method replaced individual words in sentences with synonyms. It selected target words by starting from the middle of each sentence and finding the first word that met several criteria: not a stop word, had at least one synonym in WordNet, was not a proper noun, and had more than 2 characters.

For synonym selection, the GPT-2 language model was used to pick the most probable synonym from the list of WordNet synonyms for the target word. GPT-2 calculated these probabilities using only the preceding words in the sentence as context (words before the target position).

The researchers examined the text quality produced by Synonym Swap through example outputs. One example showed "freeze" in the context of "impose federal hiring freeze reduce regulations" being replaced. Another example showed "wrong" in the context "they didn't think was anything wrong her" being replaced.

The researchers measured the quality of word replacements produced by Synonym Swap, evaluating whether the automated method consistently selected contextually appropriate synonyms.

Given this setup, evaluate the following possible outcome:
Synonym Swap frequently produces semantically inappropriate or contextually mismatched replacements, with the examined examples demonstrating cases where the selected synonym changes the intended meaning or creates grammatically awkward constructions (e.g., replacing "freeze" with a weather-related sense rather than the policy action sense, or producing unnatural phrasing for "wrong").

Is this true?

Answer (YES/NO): NO